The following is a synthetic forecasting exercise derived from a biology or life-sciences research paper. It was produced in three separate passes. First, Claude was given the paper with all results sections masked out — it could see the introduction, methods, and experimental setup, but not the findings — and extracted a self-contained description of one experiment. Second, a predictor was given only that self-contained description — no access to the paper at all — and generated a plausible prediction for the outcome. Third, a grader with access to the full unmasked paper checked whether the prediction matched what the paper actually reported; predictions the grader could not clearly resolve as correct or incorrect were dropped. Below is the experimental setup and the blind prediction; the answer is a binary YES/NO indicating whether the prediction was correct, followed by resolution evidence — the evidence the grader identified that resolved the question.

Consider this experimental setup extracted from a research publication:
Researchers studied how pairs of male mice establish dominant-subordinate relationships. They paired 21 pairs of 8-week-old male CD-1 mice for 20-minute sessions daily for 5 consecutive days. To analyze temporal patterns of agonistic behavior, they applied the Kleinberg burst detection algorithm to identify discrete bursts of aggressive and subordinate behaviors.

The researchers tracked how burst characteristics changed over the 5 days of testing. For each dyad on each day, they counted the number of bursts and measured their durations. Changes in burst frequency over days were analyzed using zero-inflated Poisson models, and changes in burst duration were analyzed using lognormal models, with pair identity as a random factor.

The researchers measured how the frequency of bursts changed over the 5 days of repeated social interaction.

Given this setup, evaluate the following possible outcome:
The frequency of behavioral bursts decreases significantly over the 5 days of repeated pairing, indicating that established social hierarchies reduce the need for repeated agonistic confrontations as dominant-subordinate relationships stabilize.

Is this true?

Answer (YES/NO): YES